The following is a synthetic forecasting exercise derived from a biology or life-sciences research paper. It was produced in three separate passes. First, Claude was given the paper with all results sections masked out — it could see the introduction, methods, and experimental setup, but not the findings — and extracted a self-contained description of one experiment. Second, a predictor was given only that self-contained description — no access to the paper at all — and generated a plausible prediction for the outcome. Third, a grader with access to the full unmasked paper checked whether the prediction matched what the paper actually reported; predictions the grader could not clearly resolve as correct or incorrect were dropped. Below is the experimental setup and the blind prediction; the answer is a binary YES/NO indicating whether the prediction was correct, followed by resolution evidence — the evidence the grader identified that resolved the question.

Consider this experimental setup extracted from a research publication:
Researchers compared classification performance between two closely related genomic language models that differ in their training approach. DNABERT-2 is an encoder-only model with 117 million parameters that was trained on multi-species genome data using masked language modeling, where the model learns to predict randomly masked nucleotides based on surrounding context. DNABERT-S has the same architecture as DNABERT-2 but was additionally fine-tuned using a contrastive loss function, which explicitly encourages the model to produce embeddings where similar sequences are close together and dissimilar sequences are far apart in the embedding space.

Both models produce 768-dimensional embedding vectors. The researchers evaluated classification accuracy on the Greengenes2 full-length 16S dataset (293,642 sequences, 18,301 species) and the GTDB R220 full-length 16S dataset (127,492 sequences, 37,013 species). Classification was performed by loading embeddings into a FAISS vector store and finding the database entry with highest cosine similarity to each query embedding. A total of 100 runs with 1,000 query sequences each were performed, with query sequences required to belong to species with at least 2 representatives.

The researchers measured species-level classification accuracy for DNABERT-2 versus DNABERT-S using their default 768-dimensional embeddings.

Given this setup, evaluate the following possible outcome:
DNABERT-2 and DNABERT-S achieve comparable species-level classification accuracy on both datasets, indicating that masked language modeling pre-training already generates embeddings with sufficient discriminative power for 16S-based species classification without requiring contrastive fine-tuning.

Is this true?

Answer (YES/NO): NO